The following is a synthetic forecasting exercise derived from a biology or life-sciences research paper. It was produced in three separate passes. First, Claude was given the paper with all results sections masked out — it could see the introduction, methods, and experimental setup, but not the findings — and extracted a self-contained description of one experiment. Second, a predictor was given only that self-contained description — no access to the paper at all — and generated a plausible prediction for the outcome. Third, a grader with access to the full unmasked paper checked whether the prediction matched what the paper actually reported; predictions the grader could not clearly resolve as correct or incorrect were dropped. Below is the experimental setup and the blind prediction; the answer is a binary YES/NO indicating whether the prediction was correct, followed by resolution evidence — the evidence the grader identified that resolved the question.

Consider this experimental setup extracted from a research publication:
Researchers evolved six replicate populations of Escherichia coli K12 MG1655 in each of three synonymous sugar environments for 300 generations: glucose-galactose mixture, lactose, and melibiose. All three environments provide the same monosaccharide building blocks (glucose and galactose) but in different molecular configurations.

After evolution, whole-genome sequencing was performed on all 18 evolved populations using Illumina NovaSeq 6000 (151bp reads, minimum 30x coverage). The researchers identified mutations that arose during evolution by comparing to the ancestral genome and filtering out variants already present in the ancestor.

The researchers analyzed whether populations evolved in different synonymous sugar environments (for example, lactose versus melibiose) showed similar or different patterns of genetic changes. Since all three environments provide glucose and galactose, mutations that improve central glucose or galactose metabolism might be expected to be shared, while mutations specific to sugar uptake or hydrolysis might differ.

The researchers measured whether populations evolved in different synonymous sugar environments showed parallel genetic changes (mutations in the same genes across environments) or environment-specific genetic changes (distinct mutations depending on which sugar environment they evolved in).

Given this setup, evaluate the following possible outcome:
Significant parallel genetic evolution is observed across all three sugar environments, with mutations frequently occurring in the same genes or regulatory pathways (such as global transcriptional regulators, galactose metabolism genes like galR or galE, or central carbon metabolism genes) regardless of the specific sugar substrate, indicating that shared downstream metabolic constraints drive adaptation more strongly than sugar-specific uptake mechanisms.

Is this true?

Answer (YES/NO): NO